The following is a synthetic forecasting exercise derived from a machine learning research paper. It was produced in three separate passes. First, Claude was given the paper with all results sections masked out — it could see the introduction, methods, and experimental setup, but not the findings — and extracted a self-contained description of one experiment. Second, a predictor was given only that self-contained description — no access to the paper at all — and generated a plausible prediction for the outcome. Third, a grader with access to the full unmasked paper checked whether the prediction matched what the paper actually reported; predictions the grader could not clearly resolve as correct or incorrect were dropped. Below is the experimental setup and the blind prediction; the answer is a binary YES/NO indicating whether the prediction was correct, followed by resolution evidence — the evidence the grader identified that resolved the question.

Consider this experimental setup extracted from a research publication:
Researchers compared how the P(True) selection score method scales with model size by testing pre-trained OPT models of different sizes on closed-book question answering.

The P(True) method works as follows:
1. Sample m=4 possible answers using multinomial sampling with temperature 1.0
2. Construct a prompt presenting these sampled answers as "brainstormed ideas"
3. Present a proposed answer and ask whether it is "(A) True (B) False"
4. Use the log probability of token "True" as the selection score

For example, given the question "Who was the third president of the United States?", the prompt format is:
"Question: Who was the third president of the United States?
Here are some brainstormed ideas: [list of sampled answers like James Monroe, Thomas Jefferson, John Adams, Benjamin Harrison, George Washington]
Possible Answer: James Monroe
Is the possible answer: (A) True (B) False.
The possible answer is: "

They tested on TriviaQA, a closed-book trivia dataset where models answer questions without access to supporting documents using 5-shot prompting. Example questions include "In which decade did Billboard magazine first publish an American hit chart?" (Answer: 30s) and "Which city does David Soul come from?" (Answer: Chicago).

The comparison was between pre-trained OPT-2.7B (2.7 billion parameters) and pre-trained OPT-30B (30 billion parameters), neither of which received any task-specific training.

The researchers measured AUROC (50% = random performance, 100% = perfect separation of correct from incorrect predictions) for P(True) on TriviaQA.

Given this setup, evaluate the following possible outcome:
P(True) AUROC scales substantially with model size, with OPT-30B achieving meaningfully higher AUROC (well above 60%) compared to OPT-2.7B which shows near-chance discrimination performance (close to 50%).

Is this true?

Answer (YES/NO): NO